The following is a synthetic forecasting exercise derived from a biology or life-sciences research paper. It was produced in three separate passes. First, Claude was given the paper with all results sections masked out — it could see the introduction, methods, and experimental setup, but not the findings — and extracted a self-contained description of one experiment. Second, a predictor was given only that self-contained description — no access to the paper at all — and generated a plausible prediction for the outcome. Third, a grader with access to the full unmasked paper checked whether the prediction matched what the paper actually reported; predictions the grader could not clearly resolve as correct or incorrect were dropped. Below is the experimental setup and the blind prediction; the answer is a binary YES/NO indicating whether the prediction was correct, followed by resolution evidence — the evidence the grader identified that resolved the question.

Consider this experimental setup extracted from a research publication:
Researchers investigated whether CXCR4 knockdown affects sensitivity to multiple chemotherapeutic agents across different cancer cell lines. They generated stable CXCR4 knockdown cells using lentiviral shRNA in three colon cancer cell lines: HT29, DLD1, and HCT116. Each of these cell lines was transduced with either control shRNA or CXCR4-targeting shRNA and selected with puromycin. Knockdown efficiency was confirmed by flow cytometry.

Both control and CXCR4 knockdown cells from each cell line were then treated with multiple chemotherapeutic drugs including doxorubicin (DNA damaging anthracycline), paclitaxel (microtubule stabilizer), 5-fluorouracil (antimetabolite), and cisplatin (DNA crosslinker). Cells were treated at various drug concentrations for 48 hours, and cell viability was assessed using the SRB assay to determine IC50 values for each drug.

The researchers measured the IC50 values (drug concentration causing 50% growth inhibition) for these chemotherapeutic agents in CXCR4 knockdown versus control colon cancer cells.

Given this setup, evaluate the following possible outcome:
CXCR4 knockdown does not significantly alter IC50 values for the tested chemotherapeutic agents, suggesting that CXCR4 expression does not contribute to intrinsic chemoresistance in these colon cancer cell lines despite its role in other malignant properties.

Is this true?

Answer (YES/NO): NO